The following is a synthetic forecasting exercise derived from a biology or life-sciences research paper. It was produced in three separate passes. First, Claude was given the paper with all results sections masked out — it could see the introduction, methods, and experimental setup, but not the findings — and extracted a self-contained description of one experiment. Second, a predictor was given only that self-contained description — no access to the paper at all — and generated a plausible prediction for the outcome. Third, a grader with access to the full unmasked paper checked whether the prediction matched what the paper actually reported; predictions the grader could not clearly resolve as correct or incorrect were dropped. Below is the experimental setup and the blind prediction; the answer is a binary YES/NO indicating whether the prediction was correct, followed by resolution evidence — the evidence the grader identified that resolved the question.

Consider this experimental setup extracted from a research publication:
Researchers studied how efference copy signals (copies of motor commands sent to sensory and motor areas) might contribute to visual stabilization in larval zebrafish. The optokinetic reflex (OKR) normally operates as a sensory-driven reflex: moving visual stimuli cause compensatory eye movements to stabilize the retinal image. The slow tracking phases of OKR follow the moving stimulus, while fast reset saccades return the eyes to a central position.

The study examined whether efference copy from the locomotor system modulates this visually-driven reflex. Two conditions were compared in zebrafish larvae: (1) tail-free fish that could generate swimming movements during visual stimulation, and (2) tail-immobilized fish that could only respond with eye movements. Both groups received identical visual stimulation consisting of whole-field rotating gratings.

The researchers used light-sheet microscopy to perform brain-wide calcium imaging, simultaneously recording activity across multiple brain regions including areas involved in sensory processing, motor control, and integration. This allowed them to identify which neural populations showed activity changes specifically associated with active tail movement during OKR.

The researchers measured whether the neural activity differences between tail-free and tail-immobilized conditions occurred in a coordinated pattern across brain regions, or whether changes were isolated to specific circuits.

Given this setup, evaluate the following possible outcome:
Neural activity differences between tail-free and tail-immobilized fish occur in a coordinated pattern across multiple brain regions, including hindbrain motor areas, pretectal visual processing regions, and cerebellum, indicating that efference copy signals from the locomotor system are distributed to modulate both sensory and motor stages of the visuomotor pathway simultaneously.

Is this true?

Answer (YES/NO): NO